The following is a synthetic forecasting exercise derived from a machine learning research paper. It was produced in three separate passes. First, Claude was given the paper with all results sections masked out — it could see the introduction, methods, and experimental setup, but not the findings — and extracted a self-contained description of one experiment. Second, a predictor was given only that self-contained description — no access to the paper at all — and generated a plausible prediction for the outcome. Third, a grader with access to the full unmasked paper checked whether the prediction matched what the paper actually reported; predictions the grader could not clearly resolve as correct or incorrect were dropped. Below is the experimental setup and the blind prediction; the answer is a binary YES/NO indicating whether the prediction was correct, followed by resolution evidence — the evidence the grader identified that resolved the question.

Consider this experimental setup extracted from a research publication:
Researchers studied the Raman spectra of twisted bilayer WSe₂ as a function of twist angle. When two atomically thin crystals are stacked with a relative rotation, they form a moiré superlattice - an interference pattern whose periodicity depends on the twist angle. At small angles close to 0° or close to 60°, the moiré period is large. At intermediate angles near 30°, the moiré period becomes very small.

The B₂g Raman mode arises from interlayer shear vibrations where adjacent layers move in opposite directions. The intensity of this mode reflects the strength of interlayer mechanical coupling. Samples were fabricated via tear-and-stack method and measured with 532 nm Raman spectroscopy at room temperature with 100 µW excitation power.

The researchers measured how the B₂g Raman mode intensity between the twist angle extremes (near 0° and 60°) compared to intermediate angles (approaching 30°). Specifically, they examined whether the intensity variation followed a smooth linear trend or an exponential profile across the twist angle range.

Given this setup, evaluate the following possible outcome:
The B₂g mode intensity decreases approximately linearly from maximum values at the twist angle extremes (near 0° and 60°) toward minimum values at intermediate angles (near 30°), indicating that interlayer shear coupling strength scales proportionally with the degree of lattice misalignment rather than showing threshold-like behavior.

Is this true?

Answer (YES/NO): NO